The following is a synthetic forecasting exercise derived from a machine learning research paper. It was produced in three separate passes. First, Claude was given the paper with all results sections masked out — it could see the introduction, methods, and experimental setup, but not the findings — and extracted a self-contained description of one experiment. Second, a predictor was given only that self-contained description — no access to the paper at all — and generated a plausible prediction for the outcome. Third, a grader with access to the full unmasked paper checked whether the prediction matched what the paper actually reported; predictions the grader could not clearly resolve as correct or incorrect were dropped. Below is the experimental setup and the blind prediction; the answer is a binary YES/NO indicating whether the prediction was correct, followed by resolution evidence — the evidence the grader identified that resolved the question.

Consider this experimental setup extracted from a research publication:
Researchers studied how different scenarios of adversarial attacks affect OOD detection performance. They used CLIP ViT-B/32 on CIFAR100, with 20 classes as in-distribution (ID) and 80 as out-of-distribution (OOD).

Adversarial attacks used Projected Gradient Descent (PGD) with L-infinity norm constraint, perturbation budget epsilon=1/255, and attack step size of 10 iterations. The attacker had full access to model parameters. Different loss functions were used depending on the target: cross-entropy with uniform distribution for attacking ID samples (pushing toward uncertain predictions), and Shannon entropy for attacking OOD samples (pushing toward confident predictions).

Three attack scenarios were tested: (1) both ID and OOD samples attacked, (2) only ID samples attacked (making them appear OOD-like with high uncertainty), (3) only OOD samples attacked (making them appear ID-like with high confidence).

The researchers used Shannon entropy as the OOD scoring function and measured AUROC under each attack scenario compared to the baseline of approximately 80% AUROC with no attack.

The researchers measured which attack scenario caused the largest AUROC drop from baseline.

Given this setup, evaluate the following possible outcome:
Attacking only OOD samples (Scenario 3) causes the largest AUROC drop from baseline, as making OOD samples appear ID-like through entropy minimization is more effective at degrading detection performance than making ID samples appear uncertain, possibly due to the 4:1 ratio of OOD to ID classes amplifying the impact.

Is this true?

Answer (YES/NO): NO